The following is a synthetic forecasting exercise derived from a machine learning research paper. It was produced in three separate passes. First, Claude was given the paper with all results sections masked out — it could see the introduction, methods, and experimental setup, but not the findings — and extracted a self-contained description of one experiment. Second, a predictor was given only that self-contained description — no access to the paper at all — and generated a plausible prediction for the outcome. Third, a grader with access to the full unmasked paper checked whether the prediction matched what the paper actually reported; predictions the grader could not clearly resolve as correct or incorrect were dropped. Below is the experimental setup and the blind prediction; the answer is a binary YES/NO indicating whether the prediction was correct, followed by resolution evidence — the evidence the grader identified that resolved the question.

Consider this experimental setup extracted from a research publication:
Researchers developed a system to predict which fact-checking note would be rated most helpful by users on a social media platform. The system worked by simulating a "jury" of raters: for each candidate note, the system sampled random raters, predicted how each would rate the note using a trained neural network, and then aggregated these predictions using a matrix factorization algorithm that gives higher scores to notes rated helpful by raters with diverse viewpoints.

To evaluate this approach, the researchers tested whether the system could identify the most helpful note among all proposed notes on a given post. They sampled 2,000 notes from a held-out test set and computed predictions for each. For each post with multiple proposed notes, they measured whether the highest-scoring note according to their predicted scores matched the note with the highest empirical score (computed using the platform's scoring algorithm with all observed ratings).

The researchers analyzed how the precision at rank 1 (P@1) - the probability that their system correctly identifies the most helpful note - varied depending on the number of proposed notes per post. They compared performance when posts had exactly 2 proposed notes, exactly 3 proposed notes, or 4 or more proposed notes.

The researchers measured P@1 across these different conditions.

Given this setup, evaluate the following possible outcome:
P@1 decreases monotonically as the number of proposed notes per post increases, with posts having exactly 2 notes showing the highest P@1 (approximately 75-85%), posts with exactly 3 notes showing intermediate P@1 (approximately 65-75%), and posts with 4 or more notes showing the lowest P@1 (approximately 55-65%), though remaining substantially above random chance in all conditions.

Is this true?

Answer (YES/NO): NO